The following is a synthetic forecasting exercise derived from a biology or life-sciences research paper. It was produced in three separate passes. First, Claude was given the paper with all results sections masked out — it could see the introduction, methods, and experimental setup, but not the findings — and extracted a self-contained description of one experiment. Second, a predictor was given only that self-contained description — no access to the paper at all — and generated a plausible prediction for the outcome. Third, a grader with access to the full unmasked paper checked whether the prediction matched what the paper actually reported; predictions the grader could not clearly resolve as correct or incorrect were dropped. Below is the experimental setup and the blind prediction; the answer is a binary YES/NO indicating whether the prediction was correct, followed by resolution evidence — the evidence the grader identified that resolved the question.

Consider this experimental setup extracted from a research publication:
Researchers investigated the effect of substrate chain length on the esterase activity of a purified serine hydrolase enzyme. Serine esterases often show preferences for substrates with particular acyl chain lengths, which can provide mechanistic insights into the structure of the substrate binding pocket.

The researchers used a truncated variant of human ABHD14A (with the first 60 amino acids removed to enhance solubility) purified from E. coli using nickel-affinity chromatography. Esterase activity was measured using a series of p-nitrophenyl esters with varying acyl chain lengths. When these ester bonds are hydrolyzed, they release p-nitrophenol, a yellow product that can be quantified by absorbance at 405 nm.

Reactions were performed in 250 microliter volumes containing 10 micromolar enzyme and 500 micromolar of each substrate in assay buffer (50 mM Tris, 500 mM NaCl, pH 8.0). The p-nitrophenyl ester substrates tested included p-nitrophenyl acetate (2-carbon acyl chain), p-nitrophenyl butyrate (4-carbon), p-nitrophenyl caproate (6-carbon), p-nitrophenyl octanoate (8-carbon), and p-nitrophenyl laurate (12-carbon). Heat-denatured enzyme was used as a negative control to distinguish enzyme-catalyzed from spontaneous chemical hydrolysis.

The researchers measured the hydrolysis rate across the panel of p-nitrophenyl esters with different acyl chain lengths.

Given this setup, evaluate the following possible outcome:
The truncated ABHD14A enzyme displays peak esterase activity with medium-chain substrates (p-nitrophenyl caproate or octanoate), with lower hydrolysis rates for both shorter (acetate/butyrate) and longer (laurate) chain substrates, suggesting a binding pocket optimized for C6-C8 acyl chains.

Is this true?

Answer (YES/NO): NO